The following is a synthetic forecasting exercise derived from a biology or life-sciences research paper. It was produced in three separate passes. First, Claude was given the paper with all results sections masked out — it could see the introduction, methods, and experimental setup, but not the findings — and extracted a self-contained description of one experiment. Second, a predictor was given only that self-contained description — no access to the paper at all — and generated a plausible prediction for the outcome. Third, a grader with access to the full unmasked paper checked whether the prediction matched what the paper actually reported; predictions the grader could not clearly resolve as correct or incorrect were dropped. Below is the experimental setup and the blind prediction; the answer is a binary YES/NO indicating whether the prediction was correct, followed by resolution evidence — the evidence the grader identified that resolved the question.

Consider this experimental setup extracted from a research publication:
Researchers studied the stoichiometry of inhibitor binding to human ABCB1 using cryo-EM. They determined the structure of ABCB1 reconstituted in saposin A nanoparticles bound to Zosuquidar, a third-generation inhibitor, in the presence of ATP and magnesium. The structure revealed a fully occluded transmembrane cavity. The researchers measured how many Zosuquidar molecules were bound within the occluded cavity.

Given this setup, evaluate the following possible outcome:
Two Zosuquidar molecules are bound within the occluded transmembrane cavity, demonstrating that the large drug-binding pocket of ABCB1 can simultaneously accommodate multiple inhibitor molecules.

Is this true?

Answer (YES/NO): YES